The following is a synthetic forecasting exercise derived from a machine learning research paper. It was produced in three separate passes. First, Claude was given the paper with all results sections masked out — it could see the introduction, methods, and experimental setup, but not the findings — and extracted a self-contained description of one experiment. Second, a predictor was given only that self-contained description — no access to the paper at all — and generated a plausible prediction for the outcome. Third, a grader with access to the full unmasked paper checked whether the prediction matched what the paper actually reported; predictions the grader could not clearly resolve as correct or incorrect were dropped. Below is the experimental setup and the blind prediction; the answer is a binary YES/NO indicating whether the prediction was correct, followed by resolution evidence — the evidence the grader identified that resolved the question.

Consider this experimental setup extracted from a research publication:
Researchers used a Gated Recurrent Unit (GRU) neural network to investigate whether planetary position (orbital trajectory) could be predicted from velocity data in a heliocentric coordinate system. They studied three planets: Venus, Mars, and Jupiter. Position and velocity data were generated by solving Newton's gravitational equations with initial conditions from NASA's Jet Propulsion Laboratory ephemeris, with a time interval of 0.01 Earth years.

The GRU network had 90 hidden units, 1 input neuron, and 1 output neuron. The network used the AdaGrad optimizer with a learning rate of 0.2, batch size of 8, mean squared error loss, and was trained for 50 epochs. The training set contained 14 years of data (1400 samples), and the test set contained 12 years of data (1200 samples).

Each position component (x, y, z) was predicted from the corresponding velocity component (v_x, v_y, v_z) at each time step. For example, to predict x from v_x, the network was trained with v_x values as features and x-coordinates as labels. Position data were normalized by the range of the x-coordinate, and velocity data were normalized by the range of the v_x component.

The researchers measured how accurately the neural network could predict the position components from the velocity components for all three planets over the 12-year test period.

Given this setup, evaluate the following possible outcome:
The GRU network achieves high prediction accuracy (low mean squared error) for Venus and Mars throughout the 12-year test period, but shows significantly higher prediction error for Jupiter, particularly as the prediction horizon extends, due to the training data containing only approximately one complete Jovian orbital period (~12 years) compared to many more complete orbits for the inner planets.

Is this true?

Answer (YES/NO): NO